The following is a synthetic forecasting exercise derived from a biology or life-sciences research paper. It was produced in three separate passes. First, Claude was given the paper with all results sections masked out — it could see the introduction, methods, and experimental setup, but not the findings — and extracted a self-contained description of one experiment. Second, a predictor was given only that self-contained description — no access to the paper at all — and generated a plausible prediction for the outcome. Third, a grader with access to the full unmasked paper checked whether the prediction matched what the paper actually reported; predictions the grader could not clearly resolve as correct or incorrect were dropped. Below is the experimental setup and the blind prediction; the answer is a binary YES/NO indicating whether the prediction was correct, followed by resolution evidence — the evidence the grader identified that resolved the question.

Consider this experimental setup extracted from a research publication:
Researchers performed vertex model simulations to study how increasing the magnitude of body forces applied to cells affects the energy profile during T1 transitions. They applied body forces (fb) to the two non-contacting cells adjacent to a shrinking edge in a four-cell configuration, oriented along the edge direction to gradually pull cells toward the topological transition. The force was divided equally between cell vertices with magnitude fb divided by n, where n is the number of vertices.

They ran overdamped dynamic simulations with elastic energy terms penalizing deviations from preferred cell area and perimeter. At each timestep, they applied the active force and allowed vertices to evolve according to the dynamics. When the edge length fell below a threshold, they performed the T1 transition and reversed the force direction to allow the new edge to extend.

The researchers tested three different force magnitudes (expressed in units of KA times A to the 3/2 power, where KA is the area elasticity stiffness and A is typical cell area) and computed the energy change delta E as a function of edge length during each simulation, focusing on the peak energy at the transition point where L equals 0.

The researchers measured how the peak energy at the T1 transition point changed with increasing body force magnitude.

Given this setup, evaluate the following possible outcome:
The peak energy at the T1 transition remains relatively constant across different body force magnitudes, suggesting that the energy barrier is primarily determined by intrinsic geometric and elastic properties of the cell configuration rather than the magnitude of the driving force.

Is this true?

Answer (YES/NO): NO